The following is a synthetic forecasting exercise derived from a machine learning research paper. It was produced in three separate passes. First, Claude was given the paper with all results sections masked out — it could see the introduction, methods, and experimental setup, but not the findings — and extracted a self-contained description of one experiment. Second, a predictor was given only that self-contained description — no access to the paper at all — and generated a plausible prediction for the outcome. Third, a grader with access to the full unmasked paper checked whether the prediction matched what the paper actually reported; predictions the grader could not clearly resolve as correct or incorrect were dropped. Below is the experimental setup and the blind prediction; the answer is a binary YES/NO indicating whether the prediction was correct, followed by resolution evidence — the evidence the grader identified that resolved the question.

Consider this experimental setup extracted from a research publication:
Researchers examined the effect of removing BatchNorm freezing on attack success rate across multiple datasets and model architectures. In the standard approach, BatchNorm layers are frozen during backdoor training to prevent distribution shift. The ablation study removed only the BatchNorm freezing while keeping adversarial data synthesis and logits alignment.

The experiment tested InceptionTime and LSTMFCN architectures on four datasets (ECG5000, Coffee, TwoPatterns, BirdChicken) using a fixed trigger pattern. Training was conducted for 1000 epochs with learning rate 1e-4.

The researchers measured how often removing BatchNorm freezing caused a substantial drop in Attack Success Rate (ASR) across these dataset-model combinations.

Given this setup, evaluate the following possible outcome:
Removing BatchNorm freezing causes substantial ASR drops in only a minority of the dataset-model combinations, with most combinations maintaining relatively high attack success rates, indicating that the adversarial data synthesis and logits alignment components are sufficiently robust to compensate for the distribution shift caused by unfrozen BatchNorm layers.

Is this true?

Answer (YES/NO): NO